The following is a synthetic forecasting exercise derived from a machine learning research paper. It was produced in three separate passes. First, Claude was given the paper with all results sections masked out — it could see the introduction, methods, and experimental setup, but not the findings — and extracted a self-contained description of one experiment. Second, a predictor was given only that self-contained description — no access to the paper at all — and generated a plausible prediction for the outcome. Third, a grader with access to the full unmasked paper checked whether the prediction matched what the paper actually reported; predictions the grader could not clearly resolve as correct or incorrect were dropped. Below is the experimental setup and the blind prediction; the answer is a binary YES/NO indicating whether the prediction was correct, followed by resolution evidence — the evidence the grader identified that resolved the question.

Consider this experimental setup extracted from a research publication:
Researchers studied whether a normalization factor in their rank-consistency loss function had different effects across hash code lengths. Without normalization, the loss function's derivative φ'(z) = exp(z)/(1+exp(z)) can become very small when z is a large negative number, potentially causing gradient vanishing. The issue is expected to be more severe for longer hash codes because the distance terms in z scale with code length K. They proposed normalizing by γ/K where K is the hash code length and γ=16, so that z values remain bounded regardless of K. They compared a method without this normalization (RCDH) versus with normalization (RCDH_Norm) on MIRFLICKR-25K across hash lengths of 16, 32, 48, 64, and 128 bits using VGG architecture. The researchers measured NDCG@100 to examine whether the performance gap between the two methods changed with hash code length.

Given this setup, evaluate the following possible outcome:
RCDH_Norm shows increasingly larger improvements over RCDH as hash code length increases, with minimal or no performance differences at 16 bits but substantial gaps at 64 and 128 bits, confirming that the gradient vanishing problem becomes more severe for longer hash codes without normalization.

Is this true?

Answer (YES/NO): YES